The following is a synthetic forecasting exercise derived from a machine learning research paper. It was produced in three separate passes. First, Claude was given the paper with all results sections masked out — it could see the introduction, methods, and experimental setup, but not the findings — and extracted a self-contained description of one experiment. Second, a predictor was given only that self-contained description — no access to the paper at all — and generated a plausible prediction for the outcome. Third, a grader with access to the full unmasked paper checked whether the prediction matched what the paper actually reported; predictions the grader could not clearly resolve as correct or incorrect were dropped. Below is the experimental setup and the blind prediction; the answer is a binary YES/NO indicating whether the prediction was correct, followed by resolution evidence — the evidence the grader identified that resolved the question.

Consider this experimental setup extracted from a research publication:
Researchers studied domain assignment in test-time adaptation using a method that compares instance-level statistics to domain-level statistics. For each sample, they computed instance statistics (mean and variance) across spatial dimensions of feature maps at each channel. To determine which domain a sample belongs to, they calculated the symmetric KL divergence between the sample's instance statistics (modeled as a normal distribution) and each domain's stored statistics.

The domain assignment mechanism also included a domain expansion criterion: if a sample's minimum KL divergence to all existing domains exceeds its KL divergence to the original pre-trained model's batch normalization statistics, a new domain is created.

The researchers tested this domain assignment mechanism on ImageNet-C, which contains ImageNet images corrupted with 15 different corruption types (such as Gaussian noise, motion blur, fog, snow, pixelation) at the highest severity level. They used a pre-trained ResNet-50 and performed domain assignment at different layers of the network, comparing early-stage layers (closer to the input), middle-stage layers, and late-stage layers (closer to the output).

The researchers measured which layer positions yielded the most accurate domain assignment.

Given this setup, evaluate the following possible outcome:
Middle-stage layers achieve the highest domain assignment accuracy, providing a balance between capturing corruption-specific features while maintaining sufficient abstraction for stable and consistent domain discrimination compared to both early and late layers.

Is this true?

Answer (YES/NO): YES